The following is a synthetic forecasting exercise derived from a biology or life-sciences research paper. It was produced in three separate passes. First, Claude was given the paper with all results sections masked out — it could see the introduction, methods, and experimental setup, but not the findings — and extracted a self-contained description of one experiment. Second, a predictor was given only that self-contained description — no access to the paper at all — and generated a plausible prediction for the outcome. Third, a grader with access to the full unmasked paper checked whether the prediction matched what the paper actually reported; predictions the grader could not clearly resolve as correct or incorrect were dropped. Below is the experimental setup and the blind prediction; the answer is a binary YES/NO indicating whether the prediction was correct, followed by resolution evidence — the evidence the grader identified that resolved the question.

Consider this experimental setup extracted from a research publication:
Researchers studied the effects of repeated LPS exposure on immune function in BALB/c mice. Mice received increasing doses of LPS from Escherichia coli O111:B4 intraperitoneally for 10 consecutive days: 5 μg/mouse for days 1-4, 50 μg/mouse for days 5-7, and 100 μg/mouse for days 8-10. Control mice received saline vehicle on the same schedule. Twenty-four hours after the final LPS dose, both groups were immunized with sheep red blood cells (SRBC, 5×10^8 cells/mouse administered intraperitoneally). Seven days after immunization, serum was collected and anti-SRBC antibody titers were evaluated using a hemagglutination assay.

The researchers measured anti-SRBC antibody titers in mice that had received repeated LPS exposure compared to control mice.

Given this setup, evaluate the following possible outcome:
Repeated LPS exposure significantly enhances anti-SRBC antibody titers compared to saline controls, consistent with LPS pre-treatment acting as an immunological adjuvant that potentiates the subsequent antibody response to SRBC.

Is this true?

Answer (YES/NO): NO